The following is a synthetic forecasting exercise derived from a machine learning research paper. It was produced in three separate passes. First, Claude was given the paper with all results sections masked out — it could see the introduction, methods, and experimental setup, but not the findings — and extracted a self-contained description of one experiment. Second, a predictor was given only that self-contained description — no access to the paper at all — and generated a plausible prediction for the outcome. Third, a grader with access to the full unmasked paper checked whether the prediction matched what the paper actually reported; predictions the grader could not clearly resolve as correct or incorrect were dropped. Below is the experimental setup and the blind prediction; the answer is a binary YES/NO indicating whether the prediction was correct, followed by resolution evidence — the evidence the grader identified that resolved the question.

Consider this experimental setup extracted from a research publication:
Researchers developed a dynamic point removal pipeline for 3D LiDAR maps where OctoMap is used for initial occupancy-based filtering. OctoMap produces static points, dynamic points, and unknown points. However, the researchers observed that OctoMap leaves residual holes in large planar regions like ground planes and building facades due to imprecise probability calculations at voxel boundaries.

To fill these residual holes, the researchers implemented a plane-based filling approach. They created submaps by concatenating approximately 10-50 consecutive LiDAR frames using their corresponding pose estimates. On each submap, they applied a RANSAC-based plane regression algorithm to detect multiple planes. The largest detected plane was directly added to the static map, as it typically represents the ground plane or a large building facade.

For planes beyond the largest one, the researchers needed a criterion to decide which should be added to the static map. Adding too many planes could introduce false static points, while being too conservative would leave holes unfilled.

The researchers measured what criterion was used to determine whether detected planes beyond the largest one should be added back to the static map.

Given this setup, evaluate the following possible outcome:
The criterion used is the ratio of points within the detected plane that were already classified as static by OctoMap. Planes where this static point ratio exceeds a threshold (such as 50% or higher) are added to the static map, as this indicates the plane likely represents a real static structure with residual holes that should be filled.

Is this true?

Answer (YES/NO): NO